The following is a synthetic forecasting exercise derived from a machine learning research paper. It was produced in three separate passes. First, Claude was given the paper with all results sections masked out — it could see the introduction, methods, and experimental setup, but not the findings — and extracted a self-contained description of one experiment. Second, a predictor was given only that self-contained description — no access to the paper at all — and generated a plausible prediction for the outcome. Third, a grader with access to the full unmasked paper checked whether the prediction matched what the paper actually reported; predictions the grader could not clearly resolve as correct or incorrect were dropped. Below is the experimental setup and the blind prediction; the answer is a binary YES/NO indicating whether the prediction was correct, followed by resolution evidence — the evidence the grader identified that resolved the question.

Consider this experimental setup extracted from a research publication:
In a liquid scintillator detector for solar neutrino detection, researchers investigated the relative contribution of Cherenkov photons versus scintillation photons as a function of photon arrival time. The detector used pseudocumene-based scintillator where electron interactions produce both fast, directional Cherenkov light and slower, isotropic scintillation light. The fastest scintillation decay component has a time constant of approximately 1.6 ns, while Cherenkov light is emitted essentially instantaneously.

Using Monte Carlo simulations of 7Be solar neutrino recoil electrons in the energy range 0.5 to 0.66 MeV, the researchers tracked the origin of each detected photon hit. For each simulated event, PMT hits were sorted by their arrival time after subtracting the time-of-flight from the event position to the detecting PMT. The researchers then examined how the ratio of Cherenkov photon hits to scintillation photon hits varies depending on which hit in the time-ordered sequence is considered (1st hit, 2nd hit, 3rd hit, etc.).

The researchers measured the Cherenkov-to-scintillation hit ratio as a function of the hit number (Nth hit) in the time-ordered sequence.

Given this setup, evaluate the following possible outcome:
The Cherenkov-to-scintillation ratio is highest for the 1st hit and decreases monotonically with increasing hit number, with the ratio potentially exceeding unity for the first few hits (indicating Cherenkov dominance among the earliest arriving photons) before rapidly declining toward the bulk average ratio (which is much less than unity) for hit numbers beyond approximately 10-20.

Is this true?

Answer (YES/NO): NO